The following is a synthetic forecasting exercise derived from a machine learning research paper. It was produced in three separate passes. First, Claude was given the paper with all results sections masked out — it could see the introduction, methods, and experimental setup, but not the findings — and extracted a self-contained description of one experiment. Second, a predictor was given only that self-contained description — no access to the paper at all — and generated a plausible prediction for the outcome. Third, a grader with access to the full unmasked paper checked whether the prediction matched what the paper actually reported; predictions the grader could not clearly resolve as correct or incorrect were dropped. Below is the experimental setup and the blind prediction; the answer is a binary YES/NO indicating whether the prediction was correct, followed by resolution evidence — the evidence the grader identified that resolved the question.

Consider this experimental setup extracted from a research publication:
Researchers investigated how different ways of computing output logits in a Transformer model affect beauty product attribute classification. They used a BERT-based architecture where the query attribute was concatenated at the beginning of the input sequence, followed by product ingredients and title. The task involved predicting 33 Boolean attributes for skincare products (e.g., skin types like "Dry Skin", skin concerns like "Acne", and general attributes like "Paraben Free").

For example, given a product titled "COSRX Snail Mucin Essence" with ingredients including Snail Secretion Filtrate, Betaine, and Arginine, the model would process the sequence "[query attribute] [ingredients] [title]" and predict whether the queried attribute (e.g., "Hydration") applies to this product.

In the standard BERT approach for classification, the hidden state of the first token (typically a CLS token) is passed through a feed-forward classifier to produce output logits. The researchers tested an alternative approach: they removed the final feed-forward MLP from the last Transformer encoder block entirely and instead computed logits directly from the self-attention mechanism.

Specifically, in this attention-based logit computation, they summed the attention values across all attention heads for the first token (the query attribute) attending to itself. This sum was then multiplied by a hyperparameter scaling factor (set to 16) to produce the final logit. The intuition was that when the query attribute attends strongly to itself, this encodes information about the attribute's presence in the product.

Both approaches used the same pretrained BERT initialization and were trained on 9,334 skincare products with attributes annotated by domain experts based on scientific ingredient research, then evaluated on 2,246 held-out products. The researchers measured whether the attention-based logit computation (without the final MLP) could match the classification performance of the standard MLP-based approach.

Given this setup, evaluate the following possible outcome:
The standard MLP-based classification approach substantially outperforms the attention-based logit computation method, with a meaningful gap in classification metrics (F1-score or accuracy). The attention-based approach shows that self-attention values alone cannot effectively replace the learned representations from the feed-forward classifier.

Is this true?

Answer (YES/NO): NO